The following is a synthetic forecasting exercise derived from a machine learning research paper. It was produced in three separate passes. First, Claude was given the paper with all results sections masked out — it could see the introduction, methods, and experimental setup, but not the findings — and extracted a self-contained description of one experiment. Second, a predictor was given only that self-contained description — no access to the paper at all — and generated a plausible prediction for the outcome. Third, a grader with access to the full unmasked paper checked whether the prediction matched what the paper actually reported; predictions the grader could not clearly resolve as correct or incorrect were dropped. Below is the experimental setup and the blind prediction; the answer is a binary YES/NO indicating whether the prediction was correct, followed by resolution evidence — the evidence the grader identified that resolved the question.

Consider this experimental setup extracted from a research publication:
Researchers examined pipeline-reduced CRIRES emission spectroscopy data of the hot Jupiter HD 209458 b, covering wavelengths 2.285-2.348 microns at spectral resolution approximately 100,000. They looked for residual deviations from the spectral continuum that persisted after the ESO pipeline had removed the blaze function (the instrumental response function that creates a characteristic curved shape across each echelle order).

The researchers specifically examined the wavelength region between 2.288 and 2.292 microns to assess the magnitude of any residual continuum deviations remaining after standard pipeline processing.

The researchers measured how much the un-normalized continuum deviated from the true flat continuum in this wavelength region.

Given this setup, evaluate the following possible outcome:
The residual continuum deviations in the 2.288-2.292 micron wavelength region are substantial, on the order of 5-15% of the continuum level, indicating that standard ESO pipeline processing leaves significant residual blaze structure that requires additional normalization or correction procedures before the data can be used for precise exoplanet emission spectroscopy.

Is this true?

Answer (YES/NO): YES